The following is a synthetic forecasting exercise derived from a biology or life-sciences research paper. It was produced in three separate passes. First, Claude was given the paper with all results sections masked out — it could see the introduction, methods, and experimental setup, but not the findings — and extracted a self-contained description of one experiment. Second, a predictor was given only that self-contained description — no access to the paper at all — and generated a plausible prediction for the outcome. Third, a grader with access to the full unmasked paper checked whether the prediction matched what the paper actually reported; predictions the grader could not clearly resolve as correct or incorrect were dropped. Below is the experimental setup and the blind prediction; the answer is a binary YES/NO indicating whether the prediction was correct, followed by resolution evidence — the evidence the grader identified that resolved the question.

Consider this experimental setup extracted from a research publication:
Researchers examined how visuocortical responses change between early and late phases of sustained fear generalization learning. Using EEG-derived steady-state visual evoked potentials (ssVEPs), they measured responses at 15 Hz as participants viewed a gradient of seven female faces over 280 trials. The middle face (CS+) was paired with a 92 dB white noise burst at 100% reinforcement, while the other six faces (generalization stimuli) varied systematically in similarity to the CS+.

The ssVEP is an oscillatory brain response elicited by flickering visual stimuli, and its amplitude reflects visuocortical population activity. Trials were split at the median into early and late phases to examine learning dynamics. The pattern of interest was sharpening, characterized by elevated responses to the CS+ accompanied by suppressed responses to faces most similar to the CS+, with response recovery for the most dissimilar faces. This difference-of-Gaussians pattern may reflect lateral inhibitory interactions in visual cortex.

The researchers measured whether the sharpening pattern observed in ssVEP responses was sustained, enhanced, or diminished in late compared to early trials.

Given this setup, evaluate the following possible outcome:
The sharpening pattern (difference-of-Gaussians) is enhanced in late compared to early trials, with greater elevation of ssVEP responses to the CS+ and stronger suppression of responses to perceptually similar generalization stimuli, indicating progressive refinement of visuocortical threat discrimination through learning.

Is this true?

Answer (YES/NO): NO